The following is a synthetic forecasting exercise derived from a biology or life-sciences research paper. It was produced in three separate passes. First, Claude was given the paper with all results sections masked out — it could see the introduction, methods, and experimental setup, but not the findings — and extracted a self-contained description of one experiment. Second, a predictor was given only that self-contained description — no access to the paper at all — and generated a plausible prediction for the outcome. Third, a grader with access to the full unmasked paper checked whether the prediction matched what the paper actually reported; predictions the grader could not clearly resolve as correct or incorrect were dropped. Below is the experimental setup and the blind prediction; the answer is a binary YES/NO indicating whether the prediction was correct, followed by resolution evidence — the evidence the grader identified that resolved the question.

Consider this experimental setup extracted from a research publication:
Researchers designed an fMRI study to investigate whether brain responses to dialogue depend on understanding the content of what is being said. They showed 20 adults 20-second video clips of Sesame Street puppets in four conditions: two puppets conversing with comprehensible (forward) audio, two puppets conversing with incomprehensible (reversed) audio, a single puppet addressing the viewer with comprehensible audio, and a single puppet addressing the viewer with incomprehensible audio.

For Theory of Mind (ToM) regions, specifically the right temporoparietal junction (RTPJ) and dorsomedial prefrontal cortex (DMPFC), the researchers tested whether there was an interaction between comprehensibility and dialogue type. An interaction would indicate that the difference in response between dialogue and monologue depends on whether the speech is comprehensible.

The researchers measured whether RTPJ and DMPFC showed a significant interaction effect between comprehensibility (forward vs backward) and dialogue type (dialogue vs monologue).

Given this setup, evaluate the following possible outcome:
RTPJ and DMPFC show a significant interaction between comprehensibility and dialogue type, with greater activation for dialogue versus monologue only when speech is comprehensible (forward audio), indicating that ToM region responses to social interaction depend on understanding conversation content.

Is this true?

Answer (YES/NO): YES